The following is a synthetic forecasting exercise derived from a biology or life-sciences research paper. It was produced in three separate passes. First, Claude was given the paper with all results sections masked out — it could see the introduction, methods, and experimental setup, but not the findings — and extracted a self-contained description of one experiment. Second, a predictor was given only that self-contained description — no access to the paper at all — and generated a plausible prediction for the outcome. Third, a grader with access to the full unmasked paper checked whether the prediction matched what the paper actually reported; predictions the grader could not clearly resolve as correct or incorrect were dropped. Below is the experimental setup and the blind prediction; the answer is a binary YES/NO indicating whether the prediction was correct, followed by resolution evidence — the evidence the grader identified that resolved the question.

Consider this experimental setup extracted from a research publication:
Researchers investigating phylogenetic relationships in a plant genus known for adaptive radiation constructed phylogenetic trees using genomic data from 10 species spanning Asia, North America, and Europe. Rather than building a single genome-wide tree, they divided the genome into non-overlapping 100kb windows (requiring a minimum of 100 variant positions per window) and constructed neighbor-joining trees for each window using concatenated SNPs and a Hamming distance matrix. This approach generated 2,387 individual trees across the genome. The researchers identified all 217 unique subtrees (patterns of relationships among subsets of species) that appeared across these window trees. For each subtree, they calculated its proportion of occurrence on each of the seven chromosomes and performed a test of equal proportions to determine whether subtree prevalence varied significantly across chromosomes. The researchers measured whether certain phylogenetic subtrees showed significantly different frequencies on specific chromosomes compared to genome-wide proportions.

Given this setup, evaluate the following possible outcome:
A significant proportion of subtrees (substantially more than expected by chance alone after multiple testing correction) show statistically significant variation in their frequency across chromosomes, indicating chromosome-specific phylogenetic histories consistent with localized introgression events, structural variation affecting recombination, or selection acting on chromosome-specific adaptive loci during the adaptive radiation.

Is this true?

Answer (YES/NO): NO